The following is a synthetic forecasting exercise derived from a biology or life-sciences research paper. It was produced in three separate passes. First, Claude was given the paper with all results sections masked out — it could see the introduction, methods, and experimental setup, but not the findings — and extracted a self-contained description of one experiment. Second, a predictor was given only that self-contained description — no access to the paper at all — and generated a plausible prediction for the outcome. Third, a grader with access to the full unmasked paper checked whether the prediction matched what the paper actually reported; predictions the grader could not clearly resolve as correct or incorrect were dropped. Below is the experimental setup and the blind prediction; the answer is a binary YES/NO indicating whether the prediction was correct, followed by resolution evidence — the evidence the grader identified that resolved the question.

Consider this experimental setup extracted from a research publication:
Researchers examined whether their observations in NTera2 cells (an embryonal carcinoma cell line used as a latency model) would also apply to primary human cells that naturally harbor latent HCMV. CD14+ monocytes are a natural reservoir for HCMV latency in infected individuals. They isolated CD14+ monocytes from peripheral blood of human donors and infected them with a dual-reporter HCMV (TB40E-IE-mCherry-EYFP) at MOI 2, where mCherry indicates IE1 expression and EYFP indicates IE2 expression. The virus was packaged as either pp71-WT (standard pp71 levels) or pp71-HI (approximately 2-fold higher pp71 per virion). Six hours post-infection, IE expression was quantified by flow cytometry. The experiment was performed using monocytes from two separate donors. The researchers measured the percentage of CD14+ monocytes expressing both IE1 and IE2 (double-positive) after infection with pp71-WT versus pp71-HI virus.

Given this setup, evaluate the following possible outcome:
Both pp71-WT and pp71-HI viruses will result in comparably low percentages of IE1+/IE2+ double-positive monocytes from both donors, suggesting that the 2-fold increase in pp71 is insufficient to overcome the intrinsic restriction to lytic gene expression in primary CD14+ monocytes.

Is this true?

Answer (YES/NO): NO